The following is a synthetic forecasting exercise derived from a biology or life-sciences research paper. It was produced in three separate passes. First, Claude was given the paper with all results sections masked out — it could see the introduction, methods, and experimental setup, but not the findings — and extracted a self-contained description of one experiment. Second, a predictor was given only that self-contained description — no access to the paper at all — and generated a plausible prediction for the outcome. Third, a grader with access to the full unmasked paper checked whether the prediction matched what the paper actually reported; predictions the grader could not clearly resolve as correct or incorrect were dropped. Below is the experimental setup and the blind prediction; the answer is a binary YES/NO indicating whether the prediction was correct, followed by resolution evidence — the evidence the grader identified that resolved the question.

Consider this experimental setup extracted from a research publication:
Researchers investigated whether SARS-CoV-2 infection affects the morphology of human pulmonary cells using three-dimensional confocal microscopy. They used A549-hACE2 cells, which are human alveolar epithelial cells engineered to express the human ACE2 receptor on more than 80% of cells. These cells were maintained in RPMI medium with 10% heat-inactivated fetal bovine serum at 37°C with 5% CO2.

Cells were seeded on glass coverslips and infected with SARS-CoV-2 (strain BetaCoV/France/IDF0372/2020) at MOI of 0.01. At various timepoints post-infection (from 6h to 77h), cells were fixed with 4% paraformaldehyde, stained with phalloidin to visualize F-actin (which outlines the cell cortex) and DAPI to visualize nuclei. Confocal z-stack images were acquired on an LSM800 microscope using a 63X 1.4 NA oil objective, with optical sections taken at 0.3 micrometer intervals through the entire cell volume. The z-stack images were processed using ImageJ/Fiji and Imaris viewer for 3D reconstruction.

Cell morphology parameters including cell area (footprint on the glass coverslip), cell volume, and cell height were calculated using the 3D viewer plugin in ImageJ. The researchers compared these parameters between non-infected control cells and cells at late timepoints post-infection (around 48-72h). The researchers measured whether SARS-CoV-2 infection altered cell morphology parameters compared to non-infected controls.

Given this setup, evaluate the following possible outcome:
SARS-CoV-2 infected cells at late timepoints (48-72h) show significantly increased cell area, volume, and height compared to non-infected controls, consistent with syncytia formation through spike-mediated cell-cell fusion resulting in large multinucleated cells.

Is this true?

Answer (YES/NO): NO